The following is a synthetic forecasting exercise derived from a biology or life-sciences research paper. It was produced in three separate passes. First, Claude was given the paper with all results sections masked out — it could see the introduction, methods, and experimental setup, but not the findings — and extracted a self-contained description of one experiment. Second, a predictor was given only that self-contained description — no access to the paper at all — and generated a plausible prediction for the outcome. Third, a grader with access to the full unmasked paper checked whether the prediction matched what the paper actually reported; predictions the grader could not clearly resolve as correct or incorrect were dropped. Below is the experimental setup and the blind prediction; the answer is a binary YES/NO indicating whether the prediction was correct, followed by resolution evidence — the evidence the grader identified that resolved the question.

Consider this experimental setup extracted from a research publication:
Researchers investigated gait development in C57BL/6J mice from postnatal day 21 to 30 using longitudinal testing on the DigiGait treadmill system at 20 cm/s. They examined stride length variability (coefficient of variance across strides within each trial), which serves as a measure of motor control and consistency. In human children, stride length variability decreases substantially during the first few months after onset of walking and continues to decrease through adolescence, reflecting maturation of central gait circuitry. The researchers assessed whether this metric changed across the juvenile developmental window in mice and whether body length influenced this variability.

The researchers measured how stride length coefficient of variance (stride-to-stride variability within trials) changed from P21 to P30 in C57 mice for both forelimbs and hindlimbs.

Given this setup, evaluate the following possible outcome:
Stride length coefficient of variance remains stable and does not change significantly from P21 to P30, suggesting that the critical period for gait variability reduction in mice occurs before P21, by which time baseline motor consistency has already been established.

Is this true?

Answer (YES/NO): YES